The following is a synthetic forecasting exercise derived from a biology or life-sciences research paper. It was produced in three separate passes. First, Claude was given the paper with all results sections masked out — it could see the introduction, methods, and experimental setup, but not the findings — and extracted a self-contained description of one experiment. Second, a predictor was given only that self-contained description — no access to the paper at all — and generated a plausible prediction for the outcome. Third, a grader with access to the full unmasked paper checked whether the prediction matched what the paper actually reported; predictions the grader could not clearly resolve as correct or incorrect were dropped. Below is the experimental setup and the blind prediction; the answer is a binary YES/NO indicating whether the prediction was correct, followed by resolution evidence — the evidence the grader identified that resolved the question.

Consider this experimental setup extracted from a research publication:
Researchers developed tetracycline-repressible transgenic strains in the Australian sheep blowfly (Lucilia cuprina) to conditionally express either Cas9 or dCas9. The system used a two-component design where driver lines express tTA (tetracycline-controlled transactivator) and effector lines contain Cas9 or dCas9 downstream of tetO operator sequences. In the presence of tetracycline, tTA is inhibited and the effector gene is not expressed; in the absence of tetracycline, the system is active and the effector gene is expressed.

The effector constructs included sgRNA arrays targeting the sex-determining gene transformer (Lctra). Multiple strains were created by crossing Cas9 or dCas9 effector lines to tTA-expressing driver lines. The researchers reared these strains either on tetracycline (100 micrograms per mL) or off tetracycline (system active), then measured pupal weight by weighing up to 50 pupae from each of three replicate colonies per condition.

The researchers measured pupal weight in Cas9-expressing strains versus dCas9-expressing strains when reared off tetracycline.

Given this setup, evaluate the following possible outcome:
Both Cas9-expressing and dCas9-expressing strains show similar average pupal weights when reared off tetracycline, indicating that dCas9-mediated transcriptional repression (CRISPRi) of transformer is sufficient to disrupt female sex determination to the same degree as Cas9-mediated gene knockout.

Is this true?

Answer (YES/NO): NO